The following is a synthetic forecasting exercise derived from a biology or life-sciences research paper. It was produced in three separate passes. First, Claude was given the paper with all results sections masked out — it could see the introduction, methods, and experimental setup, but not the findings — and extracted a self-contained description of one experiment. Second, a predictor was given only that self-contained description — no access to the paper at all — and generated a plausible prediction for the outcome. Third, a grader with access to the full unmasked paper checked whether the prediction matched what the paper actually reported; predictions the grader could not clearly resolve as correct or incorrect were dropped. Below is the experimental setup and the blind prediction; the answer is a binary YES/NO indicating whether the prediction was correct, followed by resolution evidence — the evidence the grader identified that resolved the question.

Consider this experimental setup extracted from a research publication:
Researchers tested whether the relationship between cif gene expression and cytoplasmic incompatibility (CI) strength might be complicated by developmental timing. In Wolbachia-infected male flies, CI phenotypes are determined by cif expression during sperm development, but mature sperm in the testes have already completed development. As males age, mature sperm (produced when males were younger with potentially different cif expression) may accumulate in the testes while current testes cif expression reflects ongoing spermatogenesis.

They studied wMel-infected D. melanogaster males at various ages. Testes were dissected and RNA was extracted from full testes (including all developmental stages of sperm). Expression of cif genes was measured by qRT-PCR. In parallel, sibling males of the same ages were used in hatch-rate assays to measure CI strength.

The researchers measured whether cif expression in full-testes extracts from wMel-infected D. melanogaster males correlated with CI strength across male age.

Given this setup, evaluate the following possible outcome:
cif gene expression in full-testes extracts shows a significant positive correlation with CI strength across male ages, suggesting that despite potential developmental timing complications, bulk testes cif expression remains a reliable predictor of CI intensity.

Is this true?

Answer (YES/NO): NO